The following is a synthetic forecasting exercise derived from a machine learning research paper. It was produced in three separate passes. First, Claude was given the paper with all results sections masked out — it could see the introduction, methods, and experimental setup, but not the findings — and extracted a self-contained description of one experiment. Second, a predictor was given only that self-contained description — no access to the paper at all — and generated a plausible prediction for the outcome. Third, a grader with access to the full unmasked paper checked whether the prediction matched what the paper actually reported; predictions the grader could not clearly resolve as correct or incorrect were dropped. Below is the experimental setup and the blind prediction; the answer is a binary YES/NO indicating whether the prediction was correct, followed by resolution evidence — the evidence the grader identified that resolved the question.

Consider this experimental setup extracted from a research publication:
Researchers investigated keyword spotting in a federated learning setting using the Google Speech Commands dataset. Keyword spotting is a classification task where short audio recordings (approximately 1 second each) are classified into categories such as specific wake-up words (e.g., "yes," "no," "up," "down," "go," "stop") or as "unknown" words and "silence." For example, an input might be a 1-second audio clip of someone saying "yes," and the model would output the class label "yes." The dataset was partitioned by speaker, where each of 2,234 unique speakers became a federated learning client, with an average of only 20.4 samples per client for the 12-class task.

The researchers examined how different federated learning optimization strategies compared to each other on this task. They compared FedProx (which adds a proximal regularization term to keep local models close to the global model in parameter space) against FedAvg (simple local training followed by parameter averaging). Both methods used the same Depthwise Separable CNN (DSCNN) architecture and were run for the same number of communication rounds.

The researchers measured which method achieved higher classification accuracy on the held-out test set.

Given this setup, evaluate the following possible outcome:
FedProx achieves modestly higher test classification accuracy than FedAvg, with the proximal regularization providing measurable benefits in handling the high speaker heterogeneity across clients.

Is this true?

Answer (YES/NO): NO